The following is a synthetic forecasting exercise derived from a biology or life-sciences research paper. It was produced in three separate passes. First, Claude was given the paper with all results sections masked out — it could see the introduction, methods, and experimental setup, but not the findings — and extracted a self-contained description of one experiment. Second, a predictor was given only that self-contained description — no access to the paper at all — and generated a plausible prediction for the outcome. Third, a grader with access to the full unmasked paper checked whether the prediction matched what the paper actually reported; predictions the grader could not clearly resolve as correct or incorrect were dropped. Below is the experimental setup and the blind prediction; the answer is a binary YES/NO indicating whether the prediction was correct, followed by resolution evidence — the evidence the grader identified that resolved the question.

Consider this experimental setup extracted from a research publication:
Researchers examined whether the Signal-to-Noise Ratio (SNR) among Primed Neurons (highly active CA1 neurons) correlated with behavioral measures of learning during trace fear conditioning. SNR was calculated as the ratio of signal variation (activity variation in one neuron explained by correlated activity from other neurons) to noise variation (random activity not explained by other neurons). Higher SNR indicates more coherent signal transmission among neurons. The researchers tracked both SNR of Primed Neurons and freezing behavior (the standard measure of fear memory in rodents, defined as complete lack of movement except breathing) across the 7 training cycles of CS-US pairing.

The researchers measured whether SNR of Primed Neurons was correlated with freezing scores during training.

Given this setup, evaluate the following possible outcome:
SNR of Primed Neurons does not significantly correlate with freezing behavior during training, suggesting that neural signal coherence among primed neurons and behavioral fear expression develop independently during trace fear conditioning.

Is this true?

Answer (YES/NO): NO